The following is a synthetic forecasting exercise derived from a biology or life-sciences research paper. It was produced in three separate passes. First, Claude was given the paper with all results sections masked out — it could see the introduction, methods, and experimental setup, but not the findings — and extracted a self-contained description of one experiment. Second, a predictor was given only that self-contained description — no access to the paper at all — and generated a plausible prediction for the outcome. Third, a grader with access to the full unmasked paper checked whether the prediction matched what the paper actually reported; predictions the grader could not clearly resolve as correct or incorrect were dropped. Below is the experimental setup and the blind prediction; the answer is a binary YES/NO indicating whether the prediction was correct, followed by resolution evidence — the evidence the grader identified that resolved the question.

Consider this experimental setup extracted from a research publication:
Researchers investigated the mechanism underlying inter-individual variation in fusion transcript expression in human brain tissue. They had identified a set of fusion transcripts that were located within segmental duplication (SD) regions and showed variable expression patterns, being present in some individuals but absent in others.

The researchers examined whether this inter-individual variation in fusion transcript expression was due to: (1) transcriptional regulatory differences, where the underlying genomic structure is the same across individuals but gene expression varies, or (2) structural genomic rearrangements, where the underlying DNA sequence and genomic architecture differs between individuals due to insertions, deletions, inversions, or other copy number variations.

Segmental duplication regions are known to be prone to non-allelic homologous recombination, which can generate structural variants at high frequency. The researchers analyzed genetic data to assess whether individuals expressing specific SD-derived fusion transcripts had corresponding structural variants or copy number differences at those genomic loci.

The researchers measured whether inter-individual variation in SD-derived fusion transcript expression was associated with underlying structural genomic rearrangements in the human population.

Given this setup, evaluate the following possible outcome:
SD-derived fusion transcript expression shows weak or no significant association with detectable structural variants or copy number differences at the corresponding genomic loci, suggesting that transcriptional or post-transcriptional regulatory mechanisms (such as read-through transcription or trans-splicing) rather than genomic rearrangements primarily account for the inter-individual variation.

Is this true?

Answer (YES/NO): NO